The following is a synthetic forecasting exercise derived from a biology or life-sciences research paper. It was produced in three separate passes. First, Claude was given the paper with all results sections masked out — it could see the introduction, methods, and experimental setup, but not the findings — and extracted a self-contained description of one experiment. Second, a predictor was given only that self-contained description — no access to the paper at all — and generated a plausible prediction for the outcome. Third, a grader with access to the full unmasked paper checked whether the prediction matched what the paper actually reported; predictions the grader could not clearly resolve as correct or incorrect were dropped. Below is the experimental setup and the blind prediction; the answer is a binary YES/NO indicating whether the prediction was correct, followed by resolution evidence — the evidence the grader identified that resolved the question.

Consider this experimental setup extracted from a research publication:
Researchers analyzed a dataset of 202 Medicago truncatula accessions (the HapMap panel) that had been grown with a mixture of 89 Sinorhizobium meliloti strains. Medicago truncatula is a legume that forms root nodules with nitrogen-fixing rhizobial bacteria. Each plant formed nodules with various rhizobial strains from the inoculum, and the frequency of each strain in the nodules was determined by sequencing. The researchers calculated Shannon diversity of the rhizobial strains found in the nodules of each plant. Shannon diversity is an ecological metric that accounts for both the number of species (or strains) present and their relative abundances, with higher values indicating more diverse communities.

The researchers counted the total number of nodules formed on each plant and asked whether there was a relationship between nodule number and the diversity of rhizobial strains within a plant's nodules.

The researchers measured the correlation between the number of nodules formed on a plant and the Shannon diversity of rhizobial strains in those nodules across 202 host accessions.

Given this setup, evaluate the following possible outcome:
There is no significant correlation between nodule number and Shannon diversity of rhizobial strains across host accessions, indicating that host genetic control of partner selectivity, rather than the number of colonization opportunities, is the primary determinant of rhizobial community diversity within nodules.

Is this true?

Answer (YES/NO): NO